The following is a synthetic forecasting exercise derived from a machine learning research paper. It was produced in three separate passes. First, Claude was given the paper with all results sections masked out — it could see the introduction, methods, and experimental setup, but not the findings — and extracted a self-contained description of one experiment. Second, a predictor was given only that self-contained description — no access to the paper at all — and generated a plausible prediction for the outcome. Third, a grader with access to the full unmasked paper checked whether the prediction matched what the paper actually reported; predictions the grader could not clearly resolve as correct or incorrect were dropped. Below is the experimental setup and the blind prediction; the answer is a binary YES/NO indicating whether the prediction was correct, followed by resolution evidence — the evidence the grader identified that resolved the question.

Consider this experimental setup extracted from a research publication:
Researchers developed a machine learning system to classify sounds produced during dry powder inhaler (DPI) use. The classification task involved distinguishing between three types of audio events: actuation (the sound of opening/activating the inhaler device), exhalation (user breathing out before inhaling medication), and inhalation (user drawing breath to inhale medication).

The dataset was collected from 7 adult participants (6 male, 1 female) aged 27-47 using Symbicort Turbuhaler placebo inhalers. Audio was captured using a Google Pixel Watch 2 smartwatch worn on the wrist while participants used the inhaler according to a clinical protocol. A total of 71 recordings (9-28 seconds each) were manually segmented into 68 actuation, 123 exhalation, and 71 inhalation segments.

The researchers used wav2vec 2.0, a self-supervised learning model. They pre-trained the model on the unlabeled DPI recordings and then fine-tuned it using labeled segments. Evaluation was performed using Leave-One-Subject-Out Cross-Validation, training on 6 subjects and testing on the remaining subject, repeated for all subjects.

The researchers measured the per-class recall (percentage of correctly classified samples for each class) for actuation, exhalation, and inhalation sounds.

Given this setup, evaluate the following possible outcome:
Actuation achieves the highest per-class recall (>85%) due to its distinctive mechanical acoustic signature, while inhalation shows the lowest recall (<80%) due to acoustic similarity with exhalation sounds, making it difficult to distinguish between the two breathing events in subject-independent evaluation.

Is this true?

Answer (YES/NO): NO